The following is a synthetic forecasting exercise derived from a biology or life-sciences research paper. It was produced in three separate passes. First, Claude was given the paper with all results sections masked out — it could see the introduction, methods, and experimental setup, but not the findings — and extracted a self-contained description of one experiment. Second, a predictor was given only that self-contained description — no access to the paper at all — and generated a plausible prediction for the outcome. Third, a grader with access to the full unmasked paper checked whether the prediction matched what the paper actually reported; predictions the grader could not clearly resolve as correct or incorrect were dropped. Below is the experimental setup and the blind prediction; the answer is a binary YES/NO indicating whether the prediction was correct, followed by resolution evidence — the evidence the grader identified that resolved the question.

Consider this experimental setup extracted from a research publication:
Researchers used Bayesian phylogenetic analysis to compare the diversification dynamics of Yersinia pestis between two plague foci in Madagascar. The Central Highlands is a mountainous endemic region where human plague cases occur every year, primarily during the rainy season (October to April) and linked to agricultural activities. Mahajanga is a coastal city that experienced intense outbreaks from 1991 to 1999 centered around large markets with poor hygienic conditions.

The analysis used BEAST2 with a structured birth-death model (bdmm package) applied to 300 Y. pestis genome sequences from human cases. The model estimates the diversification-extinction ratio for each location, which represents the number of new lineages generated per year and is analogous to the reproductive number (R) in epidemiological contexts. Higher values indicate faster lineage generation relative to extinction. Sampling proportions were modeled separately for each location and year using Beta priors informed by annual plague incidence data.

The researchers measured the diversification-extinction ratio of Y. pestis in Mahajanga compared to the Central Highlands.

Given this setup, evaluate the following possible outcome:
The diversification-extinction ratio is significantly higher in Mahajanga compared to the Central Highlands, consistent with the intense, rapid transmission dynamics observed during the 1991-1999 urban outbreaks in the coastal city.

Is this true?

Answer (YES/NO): YES